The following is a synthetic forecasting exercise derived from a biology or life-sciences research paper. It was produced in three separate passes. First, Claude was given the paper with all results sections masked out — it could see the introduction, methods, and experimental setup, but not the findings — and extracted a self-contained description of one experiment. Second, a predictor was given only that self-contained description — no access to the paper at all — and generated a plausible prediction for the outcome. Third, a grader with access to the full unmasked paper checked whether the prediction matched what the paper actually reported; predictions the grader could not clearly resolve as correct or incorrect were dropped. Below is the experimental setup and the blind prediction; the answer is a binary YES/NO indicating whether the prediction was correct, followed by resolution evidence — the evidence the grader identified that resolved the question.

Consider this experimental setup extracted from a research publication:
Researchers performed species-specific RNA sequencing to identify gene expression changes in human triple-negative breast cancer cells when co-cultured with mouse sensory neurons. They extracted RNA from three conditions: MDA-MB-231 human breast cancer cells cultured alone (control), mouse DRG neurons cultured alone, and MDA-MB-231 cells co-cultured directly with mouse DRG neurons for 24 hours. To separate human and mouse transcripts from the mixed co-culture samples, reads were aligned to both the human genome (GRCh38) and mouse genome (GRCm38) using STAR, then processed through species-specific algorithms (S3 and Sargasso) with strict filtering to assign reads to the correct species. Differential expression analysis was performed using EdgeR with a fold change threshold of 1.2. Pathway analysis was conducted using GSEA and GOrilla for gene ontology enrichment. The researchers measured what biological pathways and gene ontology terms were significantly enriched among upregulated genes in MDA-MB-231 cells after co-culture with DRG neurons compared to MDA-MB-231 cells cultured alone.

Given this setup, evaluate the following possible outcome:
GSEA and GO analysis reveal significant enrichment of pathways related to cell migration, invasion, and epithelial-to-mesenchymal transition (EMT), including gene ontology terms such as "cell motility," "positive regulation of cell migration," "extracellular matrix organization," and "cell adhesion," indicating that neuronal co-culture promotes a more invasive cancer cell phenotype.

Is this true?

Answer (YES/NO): NO